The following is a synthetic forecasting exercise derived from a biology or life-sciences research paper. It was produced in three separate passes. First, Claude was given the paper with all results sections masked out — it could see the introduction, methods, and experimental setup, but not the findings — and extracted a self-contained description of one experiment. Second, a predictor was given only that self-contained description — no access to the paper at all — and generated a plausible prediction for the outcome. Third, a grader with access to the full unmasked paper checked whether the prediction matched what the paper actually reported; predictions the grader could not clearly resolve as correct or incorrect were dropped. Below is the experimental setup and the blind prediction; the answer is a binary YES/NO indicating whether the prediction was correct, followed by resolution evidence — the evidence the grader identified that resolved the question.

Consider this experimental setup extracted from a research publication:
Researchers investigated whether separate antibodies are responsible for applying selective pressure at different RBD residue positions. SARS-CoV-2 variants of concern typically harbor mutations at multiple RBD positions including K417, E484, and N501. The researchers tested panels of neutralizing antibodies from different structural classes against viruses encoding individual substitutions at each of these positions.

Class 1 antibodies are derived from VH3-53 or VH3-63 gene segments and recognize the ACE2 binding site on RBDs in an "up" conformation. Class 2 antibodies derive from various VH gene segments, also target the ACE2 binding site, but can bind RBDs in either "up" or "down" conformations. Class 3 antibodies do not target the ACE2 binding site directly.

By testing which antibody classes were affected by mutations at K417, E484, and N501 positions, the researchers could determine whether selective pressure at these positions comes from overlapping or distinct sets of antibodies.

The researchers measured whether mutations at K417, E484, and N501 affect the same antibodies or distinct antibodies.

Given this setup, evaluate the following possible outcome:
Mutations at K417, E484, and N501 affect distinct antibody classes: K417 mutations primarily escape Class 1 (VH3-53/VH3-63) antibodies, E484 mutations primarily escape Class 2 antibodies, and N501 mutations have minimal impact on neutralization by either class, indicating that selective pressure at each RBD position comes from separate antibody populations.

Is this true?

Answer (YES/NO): NO